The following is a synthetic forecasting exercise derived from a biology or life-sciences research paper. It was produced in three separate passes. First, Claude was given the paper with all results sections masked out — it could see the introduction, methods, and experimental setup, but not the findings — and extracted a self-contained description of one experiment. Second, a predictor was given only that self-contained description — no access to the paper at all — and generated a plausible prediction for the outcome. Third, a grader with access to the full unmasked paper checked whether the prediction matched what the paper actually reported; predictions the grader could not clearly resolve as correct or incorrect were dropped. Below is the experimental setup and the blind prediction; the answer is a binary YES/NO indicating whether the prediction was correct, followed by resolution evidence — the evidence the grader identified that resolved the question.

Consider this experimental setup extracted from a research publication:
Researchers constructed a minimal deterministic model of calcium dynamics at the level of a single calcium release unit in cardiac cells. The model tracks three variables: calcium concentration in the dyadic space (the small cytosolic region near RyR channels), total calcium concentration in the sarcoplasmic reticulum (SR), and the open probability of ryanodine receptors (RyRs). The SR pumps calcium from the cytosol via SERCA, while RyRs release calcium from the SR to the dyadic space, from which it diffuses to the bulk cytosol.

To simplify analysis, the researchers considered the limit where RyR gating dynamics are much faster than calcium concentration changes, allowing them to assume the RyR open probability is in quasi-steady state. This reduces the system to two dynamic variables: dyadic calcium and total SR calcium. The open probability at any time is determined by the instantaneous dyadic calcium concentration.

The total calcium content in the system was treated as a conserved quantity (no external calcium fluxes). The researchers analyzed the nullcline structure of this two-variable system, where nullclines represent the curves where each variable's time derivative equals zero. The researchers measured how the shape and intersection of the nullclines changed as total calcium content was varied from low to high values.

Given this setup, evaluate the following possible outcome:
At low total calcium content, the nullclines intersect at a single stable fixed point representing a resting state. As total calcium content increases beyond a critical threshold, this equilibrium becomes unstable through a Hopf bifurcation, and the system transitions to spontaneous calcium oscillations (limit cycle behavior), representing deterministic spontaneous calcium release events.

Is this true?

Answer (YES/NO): NO